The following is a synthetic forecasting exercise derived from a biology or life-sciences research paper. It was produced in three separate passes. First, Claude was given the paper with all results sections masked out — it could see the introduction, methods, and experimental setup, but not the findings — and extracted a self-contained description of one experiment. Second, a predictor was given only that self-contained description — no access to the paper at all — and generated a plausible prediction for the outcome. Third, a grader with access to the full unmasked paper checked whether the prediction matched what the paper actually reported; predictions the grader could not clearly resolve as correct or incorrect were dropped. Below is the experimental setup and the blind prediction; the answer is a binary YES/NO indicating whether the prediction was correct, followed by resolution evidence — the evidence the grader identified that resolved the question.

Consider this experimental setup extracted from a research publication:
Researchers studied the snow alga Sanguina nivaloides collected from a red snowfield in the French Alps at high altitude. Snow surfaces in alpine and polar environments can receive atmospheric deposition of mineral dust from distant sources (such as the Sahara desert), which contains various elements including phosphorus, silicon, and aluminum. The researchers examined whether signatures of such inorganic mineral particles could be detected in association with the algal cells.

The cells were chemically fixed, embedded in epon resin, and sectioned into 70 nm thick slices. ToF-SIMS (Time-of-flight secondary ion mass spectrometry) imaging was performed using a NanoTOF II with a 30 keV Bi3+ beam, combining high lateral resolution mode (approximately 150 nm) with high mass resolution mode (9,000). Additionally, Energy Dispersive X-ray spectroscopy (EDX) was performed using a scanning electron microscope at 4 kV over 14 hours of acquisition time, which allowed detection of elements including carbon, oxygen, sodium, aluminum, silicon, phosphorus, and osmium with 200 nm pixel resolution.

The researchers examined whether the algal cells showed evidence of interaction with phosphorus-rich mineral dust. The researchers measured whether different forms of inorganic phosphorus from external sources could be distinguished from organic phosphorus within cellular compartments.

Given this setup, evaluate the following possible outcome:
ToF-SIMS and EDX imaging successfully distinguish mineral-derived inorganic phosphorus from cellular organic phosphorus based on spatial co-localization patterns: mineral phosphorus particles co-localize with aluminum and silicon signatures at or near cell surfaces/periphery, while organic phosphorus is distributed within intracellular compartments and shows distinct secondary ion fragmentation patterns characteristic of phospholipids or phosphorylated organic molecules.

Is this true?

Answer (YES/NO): YES